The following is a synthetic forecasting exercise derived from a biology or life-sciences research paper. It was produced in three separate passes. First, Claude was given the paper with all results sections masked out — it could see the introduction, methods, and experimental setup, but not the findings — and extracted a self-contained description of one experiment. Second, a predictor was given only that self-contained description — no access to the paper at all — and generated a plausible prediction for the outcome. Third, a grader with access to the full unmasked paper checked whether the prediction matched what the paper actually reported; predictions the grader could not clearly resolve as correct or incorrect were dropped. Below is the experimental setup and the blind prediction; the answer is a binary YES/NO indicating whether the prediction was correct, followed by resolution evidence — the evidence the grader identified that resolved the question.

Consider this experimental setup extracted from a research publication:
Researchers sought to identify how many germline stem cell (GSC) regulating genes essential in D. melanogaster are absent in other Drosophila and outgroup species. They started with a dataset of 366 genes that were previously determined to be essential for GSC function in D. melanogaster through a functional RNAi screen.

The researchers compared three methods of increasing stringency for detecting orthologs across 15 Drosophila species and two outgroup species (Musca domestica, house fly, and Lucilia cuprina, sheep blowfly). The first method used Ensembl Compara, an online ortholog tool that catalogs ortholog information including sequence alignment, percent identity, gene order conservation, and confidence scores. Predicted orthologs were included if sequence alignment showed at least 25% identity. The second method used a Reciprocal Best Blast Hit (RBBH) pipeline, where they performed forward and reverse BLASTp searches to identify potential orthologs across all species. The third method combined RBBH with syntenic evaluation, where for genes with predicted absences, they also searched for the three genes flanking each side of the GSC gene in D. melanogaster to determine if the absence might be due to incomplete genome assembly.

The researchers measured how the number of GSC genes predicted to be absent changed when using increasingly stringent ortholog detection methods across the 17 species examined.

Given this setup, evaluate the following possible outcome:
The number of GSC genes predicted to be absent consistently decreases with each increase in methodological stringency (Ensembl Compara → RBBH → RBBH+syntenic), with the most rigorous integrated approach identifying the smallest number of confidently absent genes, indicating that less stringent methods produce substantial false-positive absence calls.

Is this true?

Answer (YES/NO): YES